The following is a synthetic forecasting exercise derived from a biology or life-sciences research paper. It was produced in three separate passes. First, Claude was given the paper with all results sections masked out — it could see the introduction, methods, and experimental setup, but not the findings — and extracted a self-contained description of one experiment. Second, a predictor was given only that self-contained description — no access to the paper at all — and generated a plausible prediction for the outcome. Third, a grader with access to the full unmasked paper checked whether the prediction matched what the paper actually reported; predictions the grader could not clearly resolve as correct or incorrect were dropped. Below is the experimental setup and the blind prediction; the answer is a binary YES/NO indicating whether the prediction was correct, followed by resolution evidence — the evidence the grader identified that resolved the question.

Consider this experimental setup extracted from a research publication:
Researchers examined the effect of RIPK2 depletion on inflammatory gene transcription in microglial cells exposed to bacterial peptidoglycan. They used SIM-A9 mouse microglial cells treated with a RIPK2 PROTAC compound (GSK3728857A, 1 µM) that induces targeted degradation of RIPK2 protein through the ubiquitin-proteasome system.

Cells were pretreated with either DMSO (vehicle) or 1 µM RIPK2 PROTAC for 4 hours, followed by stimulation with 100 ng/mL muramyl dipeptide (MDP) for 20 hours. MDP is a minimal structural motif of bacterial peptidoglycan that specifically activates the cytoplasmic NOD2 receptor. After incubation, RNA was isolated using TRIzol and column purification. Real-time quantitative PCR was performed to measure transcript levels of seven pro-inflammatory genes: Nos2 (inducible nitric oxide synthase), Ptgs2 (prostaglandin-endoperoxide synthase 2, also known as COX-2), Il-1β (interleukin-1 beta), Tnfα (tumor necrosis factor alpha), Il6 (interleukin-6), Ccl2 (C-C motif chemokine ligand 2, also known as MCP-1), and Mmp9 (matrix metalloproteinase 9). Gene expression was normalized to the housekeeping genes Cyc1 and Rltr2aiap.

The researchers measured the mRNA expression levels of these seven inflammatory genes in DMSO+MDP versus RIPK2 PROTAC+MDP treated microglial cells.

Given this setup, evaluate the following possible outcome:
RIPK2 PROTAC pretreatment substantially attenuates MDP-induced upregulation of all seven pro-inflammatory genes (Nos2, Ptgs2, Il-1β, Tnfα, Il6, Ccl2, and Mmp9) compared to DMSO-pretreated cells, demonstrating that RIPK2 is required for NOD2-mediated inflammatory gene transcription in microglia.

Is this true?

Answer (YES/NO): YES